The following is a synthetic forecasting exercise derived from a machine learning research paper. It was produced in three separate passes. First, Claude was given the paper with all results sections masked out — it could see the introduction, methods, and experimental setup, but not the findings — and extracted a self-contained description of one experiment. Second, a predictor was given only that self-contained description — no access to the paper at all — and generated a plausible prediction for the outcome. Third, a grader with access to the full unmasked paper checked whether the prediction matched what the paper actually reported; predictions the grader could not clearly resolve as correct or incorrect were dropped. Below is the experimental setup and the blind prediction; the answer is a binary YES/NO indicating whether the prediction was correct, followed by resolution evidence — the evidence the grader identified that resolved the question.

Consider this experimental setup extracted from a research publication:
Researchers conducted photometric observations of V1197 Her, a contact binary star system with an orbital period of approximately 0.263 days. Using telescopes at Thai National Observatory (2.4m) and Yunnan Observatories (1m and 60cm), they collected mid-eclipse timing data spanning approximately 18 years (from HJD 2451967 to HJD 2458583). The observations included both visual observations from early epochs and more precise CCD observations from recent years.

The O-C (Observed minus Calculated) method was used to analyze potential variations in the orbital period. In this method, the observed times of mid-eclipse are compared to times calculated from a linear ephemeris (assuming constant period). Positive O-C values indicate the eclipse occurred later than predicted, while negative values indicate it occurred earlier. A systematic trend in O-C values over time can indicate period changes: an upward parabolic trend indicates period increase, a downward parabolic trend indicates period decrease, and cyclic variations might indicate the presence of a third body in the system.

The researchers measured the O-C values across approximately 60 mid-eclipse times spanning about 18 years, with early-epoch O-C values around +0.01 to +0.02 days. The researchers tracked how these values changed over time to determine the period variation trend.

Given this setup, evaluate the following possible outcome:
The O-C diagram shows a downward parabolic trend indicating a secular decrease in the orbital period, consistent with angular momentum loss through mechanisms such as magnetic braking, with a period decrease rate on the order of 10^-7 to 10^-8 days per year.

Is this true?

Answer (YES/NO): NO